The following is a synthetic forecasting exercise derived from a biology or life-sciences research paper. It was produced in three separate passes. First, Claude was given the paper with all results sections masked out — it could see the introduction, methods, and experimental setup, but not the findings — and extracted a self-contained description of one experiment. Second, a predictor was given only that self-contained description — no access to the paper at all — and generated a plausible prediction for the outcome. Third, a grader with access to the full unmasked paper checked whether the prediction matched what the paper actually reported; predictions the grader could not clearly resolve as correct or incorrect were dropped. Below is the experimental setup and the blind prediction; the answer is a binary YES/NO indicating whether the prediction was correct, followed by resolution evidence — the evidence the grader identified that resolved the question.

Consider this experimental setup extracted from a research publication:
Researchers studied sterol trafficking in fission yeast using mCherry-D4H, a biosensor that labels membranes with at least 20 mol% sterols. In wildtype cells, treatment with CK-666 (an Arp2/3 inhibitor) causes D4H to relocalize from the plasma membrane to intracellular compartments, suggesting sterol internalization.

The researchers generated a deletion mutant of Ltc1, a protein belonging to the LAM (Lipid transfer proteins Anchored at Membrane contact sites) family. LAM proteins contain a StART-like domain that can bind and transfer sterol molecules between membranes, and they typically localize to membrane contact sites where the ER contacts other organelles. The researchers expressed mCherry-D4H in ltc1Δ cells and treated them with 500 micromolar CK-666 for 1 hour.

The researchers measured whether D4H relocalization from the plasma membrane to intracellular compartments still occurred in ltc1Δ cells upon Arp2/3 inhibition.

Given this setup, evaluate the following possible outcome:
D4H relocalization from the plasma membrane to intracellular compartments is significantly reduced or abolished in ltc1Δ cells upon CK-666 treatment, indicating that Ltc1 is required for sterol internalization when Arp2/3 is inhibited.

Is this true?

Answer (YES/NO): YES